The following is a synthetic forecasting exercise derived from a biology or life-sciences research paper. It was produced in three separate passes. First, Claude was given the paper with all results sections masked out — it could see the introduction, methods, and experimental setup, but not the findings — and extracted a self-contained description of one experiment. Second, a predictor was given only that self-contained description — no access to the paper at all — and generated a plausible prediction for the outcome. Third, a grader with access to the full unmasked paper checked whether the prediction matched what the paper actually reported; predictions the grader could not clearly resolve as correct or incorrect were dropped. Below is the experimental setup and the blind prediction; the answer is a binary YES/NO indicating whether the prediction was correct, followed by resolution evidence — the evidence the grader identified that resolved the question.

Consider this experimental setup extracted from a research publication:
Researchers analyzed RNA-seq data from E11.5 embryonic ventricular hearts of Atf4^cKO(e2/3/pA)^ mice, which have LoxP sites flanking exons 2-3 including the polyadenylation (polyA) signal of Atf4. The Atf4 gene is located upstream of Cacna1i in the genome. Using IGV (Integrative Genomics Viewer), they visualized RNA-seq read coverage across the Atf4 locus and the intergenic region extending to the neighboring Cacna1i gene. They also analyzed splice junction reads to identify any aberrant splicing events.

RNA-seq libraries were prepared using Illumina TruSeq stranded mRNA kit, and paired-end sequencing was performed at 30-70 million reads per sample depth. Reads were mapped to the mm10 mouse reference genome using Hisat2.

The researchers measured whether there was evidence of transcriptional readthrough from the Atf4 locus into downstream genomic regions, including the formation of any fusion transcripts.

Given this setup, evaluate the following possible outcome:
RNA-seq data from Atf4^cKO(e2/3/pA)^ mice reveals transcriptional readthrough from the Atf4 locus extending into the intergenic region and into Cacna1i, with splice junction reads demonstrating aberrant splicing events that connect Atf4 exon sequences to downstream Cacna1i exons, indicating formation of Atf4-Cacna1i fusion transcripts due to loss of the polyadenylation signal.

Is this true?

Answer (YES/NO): YES